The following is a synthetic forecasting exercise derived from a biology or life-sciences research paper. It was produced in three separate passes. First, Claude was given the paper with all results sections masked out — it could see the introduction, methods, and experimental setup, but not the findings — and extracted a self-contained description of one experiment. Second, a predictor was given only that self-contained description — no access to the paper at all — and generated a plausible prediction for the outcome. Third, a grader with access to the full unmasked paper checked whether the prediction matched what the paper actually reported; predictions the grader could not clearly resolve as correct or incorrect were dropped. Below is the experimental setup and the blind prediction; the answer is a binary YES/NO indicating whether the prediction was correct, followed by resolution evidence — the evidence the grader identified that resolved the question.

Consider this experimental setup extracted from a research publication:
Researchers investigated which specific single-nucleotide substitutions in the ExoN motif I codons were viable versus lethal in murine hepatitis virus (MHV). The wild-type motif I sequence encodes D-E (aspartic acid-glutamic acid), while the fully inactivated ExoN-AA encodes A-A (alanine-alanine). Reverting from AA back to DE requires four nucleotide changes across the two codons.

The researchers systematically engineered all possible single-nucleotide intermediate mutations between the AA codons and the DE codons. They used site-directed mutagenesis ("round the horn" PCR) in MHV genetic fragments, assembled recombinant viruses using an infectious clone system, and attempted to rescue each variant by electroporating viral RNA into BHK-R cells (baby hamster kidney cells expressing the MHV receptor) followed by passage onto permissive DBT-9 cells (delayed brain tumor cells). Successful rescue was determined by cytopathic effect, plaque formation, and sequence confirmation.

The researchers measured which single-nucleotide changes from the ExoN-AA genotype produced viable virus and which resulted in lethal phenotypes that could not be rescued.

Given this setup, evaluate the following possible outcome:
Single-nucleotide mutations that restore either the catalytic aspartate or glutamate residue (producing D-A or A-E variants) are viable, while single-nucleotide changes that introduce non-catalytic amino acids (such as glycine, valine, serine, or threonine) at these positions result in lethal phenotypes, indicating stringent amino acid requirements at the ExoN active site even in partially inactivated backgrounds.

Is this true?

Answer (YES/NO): NO